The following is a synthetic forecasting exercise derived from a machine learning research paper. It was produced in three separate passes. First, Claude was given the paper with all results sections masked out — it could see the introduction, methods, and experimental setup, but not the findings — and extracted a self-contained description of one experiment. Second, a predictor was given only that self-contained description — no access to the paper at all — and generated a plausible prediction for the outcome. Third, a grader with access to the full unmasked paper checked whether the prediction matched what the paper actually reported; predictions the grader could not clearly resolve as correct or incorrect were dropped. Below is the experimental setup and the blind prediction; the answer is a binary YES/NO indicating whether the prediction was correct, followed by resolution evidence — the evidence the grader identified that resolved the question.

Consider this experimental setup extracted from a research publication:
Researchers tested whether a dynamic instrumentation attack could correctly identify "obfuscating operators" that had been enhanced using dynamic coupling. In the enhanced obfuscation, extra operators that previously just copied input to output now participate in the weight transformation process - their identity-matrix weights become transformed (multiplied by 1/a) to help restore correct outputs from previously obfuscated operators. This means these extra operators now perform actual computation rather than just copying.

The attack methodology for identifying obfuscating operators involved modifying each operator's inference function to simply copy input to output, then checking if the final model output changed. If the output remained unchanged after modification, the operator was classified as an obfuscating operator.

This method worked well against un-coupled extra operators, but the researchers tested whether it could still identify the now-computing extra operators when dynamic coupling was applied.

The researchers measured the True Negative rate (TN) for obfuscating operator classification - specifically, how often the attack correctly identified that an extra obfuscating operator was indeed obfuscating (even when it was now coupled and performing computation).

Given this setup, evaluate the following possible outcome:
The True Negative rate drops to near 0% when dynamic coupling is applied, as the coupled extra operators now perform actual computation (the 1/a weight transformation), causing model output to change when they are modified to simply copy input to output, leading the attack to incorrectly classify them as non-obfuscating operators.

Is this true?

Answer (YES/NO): YES